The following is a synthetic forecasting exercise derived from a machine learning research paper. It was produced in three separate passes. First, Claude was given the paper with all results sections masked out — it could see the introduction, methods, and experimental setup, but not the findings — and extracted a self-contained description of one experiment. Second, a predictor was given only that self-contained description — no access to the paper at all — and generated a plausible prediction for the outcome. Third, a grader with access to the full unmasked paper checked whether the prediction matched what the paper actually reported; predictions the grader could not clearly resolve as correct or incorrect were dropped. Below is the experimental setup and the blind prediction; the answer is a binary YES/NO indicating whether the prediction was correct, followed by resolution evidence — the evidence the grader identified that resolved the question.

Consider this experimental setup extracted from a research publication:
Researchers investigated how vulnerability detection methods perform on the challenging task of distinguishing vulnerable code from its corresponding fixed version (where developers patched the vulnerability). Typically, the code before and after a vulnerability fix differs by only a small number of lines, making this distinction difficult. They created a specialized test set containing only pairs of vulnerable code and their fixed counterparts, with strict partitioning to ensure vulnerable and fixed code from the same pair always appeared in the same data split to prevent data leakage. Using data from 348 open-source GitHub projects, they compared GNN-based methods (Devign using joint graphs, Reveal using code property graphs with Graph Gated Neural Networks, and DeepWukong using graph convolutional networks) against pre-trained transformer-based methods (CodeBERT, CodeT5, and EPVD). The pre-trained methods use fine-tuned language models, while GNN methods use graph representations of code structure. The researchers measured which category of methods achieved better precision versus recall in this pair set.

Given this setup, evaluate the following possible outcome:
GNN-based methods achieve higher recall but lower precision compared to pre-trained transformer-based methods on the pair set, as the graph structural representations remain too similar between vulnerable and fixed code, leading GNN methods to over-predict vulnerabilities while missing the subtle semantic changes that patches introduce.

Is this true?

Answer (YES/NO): NO